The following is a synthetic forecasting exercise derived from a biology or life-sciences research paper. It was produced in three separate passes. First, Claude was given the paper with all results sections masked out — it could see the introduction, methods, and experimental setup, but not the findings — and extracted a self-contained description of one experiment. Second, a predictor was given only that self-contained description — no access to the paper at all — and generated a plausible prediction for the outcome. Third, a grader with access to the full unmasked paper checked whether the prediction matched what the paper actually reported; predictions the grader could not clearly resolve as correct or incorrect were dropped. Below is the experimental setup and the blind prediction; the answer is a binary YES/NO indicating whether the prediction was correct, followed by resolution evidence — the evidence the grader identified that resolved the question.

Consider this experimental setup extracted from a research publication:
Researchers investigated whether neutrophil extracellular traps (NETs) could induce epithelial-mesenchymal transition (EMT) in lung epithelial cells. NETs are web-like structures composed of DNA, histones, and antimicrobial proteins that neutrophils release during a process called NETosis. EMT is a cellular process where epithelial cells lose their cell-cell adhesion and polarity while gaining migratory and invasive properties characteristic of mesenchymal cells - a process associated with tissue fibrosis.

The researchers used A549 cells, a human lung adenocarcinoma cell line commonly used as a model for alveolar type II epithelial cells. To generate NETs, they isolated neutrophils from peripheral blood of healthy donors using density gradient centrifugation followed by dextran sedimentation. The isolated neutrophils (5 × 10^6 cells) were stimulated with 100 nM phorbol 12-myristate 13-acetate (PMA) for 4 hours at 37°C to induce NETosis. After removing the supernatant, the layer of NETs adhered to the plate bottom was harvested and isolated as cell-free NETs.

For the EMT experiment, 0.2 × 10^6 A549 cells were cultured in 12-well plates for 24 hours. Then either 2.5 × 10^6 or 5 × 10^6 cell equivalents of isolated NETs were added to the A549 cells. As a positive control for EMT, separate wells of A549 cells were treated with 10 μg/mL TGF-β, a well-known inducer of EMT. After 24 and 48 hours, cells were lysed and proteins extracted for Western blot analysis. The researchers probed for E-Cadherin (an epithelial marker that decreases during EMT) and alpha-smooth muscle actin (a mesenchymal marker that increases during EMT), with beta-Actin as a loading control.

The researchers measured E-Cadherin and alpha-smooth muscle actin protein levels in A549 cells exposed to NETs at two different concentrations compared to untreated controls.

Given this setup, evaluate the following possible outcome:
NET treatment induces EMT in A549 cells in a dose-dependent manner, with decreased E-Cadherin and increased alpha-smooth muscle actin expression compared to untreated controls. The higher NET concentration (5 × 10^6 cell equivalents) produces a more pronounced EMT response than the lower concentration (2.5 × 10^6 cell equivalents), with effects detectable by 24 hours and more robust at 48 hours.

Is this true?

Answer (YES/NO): NO